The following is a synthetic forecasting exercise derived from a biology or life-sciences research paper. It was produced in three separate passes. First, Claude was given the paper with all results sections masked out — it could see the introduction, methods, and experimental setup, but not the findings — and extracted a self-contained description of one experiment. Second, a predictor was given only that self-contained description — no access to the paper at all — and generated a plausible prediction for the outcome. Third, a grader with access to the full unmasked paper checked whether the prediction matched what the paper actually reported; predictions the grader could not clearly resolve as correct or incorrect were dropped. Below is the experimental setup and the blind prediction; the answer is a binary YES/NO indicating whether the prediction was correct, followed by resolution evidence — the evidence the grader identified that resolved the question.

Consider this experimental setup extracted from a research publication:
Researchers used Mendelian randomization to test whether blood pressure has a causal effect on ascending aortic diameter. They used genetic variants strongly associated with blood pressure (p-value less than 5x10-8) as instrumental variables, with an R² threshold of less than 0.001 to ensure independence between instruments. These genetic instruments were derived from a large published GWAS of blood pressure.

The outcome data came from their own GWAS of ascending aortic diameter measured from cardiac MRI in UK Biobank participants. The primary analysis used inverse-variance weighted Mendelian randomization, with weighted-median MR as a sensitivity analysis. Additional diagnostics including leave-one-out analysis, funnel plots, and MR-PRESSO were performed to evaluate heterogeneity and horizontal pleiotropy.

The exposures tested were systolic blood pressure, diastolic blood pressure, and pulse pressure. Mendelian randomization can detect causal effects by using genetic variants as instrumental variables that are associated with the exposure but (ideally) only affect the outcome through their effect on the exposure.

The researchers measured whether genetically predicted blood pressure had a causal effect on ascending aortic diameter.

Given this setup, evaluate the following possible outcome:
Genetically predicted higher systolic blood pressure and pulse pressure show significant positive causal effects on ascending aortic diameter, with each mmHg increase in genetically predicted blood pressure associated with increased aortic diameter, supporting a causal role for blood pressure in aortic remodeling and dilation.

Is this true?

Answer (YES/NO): NO